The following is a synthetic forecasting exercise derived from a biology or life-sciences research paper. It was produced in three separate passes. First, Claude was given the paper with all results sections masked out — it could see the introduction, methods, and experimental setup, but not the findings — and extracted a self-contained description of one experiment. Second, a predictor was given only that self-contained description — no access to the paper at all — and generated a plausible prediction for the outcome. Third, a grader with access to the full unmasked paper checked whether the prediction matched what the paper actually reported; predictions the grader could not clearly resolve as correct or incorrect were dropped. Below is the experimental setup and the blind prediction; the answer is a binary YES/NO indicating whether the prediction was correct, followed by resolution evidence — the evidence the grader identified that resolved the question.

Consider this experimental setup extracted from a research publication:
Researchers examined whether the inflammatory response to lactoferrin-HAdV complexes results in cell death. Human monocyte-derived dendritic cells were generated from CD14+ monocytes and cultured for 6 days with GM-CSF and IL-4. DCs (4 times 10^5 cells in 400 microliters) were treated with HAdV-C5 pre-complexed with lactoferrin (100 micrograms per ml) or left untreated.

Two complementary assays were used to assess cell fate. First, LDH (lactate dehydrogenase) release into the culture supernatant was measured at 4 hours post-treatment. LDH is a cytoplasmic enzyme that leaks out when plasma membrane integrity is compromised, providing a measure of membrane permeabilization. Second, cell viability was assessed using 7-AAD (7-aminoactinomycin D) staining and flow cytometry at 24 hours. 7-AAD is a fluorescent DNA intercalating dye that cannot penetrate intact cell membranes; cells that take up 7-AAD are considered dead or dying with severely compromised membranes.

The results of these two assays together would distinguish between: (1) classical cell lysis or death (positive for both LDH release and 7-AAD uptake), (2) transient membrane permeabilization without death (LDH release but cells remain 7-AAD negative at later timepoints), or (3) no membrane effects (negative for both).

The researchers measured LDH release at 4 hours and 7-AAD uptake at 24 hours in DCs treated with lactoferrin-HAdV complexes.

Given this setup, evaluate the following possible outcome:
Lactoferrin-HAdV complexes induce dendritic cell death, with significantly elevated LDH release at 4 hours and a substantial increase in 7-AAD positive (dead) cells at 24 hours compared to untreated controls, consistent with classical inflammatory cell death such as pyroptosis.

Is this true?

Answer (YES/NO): NO